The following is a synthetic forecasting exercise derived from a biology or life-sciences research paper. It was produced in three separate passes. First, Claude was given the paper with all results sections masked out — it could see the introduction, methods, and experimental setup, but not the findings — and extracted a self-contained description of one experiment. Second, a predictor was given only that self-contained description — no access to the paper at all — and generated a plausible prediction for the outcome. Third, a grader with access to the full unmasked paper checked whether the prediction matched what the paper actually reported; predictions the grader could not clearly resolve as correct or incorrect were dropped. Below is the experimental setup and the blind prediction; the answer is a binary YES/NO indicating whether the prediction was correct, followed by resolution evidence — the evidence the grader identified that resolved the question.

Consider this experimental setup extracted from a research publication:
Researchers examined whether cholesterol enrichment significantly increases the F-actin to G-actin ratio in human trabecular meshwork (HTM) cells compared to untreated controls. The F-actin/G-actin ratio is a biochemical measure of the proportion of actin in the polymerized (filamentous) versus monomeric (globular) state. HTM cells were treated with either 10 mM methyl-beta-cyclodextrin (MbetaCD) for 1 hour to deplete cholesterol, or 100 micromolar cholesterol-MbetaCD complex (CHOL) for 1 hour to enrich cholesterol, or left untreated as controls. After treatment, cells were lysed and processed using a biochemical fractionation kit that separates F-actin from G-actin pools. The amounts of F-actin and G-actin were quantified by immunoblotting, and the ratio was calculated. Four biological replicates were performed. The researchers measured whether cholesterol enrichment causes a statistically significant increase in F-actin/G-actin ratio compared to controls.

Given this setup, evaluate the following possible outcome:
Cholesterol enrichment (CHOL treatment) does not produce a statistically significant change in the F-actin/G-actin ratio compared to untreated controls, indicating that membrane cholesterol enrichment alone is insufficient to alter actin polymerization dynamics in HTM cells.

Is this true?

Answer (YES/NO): YES